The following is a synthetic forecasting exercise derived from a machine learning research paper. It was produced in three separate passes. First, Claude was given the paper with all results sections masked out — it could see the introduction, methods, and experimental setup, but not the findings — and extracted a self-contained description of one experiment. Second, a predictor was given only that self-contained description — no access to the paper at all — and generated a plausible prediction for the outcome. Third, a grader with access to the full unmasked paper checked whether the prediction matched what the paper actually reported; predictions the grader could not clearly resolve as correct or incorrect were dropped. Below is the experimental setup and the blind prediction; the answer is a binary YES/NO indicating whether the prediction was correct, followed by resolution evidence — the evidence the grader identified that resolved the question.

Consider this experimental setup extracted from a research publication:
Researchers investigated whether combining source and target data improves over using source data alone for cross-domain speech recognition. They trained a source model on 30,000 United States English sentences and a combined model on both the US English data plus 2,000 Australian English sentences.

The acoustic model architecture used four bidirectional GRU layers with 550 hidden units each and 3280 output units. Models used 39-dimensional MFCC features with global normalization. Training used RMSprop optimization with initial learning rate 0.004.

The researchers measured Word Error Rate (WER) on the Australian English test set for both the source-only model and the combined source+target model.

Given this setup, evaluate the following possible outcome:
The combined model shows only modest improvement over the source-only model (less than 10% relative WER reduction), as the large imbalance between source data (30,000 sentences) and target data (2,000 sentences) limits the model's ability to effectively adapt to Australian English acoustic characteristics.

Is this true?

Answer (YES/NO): NO